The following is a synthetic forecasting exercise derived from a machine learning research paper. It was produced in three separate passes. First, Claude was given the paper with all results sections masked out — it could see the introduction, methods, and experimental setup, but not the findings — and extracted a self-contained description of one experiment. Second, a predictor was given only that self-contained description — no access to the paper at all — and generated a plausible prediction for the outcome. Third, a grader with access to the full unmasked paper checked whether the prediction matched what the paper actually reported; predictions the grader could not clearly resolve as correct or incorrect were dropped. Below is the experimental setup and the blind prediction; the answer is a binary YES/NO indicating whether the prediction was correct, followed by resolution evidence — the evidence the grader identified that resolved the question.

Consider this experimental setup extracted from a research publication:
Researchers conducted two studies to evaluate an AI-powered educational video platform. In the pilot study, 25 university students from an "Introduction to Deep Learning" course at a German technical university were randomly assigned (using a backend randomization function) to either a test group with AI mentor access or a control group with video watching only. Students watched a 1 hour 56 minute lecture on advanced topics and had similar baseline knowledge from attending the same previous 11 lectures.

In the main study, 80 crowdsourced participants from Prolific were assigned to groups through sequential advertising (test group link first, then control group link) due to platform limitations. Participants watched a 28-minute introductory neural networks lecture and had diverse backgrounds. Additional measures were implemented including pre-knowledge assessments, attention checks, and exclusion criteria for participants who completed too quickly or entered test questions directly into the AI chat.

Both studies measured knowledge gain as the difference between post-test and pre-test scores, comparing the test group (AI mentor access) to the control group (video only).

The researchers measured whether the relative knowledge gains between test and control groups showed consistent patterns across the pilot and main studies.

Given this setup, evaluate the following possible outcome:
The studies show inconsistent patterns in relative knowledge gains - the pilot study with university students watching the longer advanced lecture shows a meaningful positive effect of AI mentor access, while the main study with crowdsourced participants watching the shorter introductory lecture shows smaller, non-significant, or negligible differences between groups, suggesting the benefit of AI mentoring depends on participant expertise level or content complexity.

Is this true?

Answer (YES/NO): NO